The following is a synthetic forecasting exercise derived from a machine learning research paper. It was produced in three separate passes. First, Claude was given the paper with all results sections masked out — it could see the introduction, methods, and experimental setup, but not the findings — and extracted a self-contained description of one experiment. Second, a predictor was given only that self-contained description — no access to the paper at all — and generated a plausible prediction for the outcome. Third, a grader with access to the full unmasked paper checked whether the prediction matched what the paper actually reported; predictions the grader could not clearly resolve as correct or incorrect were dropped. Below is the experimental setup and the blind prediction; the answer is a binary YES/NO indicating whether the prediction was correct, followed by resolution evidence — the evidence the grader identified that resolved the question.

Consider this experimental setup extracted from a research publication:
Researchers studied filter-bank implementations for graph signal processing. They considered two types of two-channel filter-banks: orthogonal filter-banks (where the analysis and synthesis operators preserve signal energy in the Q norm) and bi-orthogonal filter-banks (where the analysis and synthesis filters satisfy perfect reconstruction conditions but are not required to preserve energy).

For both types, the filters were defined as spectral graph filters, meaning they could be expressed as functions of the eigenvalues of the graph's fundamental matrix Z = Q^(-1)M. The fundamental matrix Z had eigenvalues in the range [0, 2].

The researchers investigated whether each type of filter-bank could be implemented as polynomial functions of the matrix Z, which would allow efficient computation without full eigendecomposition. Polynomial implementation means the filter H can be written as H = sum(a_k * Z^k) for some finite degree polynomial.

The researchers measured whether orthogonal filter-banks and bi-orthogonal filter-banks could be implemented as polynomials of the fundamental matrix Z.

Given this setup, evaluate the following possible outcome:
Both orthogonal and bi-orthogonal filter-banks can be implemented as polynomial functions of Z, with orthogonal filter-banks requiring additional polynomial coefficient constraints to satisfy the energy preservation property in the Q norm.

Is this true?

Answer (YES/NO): NO